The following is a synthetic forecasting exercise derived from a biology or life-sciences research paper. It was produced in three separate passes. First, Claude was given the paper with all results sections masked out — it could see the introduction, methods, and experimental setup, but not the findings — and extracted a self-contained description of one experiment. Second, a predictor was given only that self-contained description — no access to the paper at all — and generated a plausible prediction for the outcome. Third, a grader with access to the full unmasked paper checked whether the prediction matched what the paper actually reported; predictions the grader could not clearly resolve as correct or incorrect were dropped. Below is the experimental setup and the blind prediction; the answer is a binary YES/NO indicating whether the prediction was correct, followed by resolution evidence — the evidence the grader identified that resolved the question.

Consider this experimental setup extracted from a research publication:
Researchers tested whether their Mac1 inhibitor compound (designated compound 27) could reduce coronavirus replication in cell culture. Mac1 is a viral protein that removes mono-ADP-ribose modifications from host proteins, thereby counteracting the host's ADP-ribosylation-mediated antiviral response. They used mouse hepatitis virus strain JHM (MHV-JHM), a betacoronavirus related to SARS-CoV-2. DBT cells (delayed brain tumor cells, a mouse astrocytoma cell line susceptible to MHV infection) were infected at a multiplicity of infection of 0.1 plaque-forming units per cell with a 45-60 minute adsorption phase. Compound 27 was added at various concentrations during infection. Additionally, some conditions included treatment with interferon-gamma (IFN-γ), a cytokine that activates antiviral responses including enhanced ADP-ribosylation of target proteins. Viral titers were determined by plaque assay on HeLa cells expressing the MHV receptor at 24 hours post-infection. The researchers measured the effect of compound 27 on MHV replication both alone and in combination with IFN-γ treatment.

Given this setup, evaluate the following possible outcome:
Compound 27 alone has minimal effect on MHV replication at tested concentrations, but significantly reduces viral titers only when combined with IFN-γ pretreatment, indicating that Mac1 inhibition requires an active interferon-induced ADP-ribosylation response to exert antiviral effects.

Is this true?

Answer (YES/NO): NO